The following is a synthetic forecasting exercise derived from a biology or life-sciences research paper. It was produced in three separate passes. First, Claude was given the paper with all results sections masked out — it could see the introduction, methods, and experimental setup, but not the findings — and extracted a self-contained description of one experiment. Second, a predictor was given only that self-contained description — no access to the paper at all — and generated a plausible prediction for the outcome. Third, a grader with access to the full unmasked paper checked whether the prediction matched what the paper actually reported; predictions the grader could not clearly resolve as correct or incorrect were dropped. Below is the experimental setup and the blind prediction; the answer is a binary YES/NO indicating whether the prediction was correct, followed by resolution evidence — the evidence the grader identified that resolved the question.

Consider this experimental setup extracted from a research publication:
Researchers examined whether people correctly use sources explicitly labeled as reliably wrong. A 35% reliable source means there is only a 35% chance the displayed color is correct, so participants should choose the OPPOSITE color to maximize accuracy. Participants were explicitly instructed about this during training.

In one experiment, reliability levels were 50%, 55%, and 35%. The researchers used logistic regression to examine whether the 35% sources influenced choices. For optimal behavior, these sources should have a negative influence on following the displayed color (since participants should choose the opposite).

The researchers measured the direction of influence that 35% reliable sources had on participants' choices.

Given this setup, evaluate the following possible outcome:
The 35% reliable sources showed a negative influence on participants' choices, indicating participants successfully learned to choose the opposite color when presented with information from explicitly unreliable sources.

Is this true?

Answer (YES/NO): YES